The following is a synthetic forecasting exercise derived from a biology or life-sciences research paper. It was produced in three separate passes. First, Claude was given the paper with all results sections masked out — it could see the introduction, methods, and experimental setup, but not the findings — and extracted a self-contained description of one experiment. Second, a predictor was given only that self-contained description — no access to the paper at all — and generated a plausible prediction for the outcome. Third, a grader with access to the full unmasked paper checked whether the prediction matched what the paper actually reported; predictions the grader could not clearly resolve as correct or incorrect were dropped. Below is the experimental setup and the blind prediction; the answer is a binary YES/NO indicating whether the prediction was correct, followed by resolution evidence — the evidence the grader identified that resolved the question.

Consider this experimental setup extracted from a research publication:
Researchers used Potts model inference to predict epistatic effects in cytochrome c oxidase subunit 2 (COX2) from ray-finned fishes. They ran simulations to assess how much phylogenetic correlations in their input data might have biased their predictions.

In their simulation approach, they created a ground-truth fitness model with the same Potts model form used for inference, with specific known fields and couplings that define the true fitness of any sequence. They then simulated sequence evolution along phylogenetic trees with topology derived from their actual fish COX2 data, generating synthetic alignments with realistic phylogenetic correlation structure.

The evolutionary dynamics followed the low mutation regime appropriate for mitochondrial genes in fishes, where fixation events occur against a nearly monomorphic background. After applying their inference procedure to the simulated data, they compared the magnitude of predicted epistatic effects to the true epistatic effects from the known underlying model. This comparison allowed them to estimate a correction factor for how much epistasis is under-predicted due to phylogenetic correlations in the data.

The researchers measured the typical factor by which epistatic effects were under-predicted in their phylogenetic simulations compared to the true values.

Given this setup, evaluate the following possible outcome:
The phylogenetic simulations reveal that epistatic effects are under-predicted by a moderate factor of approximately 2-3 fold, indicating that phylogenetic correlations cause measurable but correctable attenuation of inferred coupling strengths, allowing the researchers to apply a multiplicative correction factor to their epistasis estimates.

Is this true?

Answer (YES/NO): YES